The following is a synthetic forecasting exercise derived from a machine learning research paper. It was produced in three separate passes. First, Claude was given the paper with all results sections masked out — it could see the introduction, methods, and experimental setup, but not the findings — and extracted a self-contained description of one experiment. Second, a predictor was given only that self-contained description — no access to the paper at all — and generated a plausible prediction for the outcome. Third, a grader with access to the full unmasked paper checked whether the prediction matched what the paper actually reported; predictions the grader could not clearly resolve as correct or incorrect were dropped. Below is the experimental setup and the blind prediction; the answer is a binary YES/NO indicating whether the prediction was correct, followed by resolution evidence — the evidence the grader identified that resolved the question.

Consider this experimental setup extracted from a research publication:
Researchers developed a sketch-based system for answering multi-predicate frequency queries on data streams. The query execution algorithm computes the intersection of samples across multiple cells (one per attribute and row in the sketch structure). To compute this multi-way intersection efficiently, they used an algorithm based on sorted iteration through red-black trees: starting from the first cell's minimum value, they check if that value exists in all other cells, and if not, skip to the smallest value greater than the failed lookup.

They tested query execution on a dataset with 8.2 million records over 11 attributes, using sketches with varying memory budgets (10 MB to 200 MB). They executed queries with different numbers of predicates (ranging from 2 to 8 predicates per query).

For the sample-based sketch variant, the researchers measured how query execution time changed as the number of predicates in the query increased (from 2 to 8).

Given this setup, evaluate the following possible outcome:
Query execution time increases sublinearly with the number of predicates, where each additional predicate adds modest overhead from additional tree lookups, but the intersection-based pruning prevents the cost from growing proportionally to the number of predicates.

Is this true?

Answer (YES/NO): NO